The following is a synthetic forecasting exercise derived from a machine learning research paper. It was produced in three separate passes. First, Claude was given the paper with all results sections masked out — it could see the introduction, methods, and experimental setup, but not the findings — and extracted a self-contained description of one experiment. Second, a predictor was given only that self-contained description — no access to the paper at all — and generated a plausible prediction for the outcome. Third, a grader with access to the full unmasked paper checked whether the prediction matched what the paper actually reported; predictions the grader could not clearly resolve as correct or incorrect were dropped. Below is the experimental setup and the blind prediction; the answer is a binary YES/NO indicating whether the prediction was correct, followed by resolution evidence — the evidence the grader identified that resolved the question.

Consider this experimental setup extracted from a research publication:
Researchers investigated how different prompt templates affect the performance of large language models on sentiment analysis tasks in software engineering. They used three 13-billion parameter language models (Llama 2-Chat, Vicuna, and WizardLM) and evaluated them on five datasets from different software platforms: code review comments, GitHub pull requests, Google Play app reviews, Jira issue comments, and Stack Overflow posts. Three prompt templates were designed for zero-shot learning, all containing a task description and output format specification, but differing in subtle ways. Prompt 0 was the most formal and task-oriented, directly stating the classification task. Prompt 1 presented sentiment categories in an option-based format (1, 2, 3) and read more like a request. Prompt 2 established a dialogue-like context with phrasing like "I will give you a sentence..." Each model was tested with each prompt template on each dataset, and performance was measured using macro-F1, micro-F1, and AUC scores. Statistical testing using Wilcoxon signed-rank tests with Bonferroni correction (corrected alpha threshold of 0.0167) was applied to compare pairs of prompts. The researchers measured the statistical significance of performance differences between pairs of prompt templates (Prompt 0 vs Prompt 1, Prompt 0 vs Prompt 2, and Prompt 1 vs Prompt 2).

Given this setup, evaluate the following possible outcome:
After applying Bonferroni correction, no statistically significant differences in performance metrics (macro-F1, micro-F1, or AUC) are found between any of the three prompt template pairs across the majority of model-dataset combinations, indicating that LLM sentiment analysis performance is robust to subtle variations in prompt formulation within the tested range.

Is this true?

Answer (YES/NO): NO